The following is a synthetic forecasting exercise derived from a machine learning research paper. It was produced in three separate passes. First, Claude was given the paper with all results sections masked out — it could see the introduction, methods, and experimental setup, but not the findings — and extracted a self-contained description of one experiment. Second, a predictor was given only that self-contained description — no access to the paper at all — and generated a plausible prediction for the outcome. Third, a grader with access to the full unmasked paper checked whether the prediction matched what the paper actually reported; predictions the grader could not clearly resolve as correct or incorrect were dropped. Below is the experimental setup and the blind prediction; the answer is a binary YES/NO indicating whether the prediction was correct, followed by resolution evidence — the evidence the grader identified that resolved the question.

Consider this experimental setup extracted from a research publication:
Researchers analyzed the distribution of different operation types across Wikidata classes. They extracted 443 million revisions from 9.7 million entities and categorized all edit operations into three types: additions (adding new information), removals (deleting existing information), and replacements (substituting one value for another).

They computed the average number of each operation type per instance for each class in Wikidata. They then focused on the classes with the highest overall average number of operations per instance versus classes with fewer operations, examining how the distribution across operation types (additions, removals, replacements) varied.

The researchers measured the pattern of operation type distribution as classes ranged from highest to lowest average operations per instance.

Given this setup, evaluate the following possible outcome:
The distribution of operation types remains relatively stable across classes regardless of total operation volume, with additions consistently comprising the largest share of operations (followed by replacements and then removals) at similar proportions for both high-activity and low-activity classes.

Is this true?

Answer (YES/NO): NO